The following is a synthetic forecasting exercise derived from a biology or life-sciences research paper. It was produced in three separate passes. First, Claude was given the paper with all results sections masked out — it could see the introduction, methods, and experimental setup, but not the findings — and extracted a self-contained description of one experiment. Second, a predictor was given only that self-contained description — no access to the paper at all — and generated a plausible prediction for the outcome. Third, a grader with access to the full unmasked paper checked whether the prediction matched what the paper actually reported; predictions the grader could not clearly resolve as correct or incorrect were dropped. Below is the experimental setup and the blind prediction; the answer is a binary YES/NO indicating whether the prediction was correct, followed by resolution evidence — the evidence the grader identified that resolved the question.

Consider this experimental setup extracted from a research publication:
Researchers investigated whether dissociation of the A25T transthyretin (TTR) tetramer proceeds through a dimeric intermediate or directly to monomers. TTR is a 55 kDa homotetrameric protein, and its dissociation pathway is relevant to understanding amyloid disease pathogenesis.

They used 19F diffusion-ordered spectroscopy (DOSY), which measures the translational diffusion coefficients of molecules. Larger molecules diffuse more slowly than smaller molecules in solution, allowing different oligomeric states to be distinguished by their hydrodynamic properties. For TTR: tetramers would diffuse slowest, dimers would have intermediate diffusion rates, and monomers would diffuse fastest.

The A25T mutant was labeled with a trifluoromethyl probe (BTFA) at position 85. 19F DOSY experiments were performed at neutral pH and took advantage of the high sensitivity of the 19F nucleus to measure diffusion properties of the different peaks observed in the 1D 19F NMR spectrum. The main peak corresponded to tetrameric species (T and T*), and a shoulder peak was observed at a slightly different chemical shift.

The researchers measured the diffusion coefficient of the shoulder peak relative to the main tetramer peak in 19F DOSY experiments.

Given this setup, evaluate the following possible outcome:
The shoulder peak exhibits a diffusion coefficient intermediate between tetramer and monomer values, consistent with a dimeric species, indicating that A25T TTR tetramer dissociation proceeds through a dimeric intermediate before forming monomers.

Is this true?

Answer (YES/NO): NO